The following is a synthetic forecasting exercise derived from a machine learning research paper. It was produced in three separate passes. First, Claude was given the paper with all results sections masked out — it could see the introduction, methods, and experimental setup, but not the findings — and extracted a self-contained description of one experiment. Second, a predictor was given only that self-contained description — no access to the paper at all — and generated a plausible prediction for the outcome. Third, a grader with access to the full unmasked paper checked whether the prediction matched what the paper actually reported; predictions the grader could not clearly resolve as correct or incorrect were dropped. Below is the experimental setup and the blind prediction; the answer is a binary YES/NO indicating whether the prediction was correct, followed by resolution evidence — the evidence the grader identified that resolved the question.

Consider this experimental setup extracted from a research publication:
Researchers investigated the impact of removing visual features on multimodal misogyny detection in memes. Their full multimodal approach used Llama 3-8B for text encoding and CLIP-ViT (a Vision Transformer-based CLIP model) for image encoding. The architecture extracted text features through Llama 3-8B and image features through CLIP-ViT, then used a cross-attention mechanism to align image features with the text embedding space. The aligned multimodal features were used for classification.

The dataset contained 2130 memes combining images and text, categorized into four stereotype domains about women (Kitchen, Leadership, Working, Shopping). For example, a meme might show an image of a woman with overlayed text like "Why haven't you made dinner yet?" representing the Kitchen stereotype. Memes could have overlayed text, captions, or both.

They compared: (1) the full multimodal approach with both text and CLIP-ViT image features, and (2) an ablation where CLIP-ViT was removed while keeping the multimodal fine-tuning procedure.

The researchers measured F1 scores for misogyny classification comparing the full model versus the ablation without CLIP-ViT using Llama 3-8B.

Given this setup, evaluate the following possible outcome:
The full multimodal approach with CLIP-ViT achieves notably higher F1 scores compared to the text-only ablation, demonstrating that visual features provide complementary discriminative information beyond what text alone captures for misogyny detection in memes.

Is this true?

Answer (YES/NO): YES